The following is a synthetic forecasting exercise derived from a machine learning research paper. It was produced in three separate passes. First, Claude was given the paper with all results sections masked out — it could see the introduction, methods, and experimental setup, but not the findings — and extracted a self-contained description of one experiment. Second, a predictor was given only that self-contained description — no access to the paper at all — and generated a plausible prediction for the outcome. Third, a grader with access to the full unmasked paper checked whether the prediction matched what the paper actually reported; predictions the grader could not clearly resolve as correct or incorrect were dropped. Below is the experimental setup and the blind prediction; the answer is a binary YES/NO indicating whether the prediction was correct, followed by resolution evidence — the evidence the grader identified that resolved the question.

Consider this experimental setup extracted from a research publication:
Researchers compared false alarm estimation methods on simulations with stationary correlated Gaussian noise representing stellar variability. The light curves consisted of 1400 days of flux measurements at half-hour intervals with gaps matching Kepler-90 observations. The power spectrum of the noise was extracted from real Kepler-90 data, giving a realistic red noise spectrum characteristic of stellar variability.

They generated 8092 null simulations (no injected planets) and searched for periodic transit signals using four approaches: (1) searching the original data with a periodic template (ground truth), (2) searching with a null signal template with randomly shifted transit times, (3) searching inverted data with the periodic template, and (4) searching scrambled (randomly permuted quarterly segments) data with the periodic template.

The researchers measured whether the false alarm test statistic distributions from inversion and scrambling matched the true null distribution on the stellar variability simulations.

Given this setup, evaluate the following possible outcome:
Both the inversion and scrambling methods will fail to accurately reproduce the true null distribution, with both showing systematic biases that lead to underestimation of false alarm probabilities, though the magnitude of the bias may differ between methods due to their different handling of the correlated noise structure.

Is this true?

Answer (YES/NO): NO